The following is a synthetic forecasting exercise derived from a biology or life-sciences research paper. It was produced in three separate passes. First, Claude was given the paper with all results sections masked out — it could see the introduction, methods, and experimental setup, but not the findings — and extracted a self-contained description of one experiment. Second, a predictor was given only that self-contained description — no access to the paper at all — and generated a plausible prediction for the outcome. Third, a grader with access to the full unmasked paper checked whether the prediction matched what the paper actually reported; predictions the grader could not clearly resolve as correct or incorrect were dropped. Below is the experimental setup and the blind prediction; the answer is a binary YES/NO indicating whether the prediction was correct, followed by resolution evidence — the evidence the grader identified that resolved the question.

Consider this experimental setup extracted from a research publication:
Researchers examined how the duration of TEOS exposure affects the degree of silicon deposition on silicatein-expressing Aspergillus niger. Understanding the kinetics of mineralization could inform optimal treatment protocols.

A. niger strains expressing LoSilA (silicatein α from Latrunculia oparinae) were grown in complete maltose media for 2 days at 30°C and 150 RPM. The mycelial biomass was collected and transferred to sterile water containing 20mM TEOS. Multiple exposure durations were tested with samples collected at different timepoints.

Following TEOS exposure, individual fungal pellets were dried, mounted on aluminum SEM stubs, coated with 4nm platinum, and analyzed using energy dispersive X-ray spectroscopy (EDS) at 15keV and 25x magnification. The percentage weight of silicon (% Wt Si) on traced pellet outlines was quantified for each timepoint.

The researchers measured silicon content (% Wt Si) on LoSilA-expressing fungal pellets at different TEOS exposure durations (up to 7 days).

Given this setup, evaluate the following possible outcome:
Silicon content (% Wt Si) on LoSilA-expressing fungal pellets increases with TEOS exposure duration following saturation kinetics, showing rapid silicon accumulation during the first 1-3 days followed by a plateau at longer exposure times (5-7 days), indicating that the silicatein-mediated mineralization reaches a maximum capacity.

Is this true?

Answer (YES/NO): NO